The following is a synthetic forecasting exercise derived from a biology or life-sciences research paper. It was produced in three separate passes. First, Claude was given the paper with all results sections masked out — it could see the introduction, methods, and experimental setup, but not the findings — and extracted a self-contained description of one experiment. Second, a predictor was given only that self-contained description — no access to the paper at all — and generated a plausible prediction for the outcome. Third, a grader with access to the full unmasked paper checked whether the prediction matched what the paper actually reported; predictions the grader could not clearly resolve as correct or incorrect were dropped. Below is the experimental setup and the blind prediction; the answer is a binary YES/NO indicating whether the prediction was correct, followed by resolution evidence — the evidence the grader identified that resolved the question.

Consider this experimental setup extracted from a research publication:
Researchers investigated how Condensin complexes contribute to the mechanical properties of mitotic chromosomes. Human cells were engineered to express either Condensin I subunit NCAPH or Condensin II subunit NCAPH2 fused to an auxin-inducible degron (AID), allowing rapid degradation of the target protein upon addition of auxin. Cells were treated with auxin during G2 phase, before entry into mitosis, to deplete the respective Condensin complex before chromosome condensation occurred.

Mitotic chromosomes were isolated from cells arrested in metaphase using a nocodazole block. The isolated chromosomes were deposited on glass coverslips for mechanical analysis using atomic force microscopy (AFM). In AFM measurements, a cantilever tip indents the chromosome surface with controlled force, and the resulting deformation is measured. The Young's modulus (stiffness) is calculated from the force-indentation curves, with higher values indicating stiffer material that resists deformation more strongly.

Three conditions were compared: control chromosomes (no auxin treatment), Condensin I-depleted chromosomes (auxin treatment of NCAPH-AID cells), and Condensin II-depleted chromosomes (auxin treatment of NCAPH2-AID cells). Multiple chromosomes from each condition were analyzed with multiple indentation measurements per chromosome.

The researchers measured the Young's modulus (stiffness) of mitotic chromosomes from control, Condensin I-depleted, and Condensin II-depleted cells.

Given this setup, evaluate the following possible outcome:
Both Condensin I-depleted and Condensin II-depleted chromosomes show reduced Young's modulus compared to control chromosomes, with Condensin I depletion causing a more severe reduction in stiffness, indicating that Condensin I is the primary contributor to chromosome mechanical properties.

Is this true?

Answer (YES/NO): NO